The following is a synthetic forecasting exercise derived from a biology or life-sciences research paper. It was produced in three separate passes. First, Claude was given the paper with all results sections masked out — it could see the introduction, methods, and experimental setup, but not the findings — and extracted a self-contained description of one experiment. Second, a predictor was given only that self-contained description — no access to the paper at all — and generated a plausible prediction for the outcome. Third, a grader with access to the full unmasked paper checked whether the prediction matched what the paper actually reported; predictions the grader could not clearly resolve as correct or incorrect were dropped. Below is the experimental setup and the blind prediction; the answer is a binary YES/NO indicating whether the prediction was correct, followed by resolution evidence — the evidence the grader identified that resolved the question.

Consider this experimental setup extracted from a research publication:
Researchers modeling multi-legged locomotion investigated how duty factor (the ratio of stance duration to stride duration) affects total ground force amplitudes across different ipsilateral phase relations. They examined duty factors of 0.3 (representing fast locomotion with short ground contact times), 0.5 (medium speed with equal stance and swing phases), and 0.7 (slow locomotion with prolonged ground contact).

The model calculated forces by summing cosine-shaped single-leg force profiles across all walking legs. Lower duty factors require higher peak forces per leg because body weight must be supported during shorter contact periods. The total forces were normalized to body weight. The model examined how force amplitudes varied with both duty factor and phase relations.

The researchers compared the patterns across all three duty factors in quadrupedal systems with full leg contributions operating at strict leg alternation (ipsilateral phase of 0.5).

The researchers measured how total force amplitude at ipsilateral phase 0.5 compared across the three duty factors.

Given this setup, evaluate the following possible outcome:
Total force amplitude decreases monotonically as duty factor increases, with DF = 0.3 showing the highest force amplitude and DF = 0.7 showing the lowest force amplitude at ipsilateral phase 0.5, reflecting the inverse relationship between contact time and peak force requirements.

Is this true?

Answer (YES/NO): YES